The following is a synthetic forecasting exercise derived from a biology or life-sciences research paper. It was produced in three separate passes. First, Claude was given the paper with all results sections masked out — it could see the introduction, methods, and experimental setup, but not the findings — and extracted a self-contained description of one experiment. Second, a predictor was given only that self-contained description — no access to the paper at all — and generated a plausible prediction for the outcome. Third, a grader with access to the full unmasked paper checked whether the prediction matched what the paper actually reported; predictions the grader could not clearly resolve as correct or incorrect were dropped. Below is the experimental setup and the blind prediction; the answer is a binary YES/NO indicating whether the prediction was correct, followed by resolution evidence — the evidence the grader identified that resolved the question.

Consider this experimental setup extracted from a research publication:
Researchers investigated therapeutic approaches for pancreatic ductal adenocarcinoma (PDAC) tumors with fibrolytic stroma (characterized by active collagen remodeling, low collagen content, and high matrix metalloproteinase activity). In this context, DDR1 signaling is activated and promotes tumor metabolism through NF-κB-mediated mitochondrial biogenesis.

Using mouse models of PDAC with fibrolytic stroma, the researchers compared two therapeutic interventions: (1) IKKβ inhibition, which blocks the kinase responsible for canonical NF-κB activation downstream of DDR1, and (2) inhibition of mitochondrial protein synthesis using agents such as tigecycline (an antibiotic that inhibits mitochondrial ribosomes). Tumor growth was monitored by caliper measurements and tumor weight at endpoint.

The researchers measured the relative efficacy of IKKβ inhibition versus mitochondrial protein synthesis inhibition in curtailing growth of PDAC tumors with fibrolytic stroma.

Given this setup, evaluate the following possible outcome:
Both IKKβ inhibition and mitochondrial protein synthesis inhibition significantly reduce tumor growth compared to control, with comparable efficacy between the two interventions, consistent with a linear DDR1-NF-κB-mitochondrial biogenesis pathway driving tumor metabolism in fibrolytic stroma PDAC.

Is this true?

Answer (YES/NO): YES